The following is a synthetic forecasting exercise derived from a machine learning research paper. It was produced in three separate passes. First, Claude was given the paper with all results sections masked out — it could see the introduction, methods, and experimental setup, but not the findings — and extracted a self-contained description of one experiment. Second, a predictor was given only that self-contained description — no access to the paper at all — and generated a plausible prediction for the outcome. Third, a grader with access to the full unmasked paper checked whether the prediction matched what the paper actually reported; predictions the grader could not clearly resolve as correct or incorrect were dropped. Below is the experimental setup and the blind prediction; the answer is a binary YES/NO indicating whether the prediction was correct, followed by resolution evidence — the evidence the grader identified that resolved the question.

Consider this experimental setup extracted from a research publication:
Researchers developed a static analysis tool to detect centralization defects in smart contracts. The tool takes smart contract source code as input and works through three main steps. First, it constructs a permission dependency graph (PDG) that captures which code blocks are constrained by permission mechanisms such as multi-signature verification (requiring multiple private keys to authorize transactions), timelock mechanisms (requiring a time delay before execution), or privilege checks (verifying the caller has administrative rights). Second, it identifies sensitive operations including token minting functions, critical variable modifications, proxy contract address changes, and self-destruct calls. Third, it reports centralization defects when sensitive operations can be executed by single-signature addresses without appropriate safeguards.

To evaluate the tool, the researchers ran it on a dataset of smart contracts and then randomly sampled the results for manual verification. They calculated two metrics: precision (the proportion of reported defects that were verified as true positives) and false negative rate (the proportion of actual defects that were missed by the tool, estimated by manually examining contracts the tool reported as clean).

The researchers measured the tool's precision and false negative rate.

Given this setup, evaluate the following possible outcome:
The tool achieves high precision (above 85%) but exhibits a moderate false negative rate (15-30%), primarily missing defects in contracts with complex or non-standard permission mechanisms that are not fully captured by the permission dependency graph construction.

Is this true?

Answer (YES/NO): NO